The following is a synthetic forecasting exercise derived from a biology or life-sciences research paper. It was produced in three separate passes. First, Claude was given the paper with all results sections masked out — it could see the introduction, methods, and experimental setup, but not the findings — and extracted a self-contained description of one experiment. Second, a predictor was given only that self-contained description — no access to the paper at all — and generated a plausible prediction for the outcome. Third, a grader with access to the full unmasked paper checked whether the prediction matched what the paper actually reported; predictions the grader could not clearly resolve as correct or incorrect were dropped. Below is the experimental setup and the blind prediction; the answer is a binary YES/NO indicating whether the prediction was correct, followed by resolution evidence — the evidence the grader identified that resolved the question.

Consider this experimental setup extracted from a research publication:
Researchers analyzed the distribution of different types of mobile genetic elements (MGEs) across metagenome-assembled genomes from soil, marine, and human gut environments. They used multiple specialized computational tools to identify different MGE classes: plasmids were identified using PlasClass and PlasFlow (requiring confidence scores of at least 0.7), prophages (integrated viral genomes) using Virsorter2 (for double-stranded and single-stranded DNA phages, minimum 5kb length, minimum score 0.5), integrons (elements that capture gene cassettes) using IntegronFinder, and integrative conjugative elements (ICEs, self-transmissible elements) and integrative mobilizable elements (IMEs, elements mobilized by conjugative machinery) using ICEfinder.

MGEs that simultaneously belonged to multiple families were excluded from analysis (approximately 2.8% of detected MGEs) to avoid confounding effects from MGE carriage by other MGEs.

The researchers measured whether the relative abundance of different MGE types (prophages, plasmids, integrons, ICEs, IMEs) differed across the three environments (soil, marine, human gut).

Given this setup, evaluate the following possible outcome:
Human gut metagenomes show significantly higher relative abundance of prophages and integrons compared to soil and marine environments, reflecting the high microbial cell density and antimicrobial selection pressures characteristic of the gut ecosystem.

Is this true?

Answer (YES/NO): NO